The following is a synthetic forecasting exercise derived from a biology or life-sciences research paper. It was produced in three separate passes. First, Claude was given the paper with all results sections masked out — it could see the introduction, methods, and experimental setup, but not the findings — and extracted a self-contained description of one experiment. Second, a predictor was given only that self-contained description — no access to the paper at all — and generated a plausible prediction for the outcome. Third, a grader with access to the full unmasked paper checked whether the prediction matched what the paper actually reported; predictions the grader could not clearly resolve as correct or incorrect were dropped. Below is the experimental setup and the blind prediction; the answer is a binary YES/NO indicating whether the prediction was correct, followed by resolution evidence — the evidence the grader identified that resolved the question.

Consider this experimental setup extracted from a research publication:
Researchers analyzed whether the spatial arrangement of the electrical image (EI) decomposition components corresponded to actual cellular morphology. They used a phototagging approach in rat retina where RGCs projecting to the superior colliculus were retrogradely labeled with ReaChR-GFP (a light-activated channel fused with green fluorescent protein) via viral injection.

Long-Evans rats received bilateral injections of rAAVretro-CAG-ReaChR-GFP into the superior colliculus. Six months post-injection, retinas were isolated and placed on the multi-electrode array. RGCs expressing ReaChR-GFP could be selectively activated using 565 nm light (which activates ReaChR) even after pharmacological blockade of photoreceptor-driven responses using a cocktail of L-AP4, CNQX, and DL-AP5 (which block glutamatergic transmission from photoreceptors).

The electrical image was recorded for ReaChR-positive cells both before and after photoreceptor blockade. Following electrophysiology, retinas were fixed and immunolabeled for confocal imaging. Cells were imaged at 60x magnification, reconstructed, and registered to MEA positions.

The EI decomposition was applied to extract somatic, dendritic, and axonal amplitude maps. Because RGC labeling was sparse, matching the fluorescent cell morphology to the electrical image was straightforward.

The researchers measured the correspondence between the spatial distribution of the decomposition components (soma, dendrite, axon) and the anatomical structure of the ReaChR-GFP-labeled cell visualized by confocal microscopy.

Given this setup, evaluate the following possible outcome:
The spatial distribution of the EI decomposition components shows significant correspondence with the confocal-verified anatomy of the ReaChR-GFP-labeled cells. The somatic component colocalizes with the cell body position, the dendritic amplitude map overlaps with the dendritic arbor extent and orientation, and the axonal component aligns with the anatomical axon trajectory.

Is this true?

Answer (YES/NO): YES